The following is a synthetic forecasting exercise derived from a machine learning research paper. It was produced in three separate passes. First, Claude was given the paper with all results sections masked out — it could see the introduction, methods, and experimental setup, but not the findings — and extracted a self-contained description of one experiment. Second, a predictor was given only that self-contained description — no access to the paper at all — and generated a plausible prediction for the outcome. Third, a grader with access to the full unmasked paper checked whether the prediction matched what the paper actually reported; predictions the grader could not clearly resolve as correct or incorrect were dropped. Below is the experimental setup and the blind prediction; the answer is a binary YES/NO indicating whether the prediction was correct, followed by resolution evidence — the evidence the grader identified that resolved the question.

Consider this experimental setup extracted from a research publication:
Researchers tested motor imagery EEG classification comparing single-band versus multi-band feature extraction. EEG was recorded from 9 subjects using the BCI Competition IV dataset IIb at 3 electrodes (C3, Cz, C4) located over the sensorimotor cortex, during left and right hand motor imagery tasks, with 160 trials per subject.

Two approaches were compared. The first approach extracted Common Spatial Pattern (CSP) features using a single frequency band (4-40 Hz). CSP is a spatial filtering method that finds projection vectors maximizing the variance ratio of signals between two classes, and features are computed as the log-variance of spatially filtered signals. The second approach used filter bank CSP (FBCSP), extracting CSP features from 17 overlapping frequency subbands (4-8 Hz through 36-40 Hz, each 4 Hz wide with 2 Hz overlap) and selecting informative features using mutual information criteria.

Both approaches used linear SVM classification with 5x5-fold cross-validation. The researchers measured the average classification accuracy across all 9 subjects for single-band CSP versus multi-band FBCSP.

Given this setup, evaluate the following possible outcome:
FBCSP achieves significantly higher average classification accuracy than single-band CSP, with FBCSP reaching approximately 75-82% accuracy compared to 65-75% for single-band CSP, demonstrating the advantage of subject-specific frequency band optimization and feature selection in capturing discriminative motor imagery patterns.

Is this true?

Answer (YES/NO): NO